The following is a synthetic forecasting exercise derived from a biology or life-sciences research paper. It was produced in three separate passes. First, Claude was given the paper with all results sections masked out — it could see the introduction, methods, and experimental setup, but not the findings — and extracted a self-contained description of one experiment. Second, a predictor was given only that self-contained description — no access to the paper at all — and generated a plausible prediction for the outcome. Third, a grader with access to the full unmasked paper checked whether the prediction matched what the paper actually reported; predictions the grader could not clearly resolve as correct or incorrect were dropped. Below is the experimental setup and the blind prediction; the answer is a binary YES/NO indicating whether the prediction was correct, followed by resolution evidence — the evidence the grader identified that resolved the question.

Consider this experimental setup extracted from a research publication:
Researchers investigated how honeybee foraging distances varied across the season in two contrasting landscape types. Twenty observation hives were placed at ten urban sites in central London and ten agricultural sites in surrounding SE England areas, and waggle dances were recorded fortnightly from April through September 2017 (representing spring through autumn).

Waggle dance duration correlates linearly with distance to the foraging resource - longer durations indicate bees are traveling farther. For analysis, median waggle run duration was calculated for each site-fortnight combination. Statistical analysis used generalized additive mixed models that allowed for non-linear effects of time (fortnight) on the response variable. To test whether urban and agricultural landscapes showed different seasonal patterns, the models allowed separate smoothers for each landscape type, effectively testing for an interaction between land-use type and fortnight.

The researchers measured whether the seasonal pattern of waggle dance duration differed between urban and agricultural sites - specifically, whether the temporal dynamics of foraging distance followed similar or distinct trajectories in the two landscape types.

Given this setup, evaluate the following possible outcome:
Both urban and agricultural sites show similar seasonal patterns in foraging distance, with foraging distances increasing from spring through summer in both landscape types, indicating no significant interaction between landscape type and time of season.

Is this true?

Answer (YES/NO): NO